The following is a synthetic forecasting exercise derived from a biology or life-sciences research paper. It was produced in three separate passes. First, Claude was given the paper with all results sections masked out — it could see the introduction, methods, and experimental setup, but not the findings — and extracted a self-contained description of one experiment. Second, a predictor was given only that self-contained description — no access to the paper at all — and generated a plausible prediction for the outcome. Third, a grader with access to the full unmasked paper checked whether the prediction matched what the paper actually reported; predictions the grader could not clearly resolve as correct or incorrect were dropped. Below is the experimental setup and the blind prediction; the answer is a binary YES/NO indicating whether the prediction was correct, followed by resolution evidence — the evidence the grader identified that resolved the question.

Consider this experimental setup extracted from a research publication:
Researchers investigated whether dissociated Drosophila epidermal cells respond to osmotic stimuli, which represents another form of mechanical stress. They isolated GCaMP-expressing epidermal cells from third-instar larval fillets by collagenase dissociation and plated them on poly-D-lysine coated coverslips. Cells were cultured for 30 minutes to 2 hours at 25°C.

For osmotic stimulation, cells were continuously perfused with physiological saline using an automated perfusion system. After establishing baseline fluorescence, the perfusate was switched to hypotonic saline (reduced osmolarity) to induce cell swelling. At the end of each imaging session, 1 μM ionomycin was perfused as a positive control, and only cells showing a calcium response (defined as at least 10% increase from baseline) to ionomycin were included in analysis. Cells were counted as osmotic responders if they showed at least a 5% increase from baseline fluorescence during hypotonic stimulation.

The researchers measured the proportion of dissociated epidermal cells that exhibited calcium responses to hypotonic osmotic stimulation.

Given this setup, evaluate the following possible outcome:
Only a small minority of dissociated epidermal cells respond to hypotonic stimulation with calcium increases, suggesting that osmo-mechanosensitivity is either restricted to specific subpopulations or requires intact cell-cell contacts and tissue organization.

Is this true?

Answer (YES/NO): NO